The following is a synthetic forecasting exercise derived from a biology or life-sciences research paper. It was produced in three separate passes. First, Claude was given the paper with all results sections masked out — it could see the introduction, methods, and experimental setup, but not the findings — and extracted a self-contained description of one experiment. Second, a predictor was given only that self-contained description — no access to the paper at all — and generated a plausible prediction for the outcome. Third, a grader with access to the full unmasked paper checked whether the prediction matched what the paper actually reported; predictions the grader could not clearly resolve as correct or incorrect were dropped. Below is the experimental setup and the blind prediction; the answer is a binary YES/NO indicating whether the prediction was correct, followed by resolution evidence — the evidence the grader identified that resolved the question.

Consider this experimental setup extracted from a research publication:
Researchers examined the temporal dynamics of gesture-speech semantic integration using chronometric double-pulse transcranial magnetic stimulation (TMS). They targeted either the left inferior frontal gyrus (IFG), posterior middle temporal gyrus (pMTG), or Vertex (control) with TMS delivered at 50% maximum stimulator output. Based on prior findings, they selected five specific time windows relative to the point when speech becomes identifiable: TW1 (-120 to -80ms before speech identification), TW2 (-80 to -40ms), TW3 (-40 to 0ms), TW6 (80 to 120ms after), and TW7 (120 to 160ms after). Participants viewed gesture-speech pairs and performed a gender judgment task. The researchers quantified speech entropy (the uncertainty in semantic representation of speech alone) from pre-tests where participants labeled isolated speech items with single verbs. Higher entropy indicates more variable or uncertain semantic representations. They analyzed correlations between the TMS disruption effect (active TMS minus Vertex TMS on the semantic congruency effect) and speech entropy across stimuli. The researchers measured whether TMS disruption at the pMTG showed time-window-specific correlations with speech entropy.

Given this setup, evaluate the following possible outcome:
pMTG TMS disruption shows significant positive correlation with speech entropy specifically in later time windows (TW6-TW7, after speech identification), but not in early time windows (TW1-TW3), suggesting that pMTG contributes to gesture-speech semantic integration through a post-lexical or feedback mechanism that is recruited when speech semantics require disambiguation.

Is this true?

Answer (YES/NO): NO